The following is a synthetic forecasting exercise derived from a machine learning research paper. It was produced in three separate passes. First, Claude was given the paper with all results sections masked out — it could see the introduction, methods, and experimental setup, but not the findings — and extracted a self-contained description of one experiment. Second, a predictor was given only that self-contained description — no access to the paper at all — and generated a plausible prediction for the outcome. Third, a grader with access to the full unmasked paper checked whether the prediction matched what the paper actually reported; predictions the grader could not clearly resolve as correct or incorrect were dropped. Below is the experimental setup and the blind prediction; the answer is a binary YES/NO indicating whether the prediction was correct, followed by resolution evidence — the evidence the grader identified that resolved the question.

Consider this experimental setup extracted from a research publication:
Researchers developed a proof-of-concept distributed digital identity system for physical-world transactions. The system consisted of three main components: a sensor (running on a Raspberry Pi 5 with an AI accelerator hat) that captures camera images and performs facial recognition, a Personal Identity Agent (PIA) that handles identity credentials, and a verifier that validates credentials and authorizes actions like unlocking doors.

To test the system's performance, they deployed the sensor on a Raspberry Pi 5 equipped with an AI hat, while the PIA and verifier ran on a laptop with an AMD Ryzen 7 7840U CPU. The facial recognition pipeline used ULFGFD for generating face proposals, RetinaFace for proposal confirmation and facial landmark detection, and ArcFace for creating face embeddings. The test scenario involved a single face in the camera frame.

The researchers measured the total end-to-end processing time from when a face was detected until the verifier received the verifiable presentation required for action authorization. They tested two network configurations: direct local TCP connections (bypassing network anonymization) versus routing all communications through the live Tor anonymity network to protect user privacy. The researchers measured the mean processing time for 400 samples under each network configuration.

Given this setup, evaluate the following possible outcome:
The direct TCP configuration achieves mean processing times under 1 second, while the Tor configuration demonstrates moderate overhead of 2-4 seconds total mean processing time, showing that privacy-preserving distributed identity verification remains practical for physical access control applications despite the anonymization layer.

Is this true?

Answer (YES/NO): YES